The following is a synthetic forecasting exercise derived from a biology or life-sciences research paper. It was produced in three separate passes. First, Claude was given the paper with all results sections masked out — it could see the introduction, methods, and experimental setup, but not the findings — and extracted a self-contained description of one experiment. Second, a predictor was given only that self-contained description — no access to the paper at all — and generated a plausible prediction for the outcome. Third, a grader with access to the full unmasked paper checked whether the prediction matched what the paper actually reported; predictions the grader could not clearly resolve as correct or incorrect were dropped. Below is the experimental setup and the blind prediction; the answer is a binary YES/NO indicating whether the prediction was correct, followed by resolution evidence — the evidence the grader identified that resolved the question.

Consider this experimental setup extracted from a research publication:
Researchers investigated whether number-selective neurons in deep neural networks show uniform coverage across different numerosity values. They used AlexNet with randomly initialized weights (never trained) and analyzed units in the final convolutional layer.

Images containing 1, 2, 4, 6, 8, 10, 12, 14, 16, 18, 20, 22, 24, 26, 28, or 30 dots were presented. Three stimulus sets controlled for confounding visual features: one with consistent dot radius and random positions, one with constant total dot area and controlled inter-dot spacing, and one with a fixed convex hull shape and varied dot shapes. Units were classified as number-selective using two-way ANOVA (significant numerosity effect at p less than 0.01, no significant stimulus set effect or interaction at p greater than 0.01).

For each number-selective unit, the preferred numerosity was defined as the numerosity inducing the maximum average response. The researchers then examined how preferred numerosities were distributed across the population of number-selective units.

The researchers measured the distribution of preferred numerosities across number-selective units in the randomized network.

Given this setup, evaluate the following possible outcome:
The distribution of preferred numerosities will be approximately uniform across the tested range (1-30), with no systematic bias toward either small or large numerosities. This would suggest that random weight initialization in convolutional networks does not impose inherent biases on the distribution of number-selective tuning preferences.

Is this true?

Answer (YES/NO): NO